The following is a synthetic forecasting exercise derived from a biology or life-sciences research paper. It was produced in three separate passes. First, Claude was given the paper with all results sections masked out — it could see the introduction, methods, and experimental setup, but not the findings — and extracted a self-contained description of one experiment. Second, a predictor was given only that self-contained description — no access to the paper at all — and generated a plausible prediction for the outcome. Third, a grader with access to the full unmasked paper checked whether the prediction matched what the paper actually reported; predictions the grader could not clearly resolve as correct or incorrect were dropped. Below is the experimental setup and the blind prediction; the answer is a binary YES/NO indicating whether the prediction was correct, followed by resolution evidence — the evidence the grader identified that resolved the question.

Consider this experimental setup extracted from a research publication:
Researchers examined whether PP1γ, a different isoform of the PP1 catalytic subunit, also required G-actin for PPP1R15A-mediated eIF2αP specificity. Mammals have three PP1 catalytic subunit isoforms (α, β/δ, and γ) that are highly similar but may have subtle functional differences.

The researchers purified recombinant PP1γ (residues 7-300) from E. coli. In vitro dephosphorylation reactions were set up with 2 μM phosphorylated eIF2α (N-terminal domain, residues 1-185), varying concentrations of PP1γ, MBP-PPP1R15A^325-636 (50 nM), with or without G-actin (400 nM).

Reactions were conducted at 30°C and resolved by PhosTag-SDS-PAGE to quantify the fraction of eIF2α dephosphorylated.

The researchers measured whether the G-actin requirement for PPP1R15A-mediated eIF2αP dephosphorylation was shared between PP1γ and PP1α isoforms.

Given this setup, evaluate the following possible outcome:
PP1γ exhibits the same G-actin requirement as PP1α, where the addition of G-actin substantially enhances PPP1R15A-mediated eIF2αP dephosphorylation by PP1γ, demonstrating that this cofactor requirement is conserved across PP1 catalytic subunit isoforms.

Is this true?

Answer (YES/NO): YES